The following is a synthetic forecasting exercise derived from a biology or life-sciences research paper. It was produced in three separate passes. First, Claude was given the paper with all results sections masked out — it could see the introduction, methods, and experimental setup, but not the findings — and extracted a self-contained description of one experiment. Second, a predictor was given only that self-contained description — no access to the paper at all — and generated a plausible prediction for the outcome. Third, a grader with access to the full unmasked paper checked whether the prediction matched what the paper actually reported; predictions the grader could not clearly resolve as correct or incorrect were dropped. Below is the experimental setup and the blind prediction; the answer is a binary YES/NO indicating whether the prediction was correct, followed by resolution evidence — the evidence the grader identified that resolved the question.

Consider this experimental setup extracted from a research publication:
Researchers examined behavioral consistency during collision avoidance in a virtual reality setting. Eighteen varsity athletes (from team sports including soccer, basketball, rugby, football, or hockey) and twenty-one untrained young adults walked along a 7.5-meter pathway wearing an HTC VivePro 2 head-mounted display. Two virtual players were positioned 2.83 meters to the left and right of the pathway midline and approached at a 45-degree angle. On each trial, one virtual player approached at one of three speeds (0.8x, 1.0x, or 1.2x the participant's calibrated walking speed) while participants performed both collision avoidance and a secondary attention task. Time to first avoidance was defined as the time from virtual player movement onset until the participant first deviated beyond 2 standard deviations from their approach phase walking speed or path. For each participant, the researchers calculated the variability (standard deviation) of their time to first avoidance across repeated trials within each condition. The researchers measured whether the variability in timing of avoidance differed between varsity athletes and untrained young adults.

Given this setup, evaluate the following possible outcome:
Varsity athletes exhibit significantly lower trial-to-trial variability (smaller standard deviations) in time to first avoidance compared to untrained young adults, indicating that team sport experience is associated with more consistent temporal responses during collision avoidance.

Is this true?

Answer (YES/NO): NO